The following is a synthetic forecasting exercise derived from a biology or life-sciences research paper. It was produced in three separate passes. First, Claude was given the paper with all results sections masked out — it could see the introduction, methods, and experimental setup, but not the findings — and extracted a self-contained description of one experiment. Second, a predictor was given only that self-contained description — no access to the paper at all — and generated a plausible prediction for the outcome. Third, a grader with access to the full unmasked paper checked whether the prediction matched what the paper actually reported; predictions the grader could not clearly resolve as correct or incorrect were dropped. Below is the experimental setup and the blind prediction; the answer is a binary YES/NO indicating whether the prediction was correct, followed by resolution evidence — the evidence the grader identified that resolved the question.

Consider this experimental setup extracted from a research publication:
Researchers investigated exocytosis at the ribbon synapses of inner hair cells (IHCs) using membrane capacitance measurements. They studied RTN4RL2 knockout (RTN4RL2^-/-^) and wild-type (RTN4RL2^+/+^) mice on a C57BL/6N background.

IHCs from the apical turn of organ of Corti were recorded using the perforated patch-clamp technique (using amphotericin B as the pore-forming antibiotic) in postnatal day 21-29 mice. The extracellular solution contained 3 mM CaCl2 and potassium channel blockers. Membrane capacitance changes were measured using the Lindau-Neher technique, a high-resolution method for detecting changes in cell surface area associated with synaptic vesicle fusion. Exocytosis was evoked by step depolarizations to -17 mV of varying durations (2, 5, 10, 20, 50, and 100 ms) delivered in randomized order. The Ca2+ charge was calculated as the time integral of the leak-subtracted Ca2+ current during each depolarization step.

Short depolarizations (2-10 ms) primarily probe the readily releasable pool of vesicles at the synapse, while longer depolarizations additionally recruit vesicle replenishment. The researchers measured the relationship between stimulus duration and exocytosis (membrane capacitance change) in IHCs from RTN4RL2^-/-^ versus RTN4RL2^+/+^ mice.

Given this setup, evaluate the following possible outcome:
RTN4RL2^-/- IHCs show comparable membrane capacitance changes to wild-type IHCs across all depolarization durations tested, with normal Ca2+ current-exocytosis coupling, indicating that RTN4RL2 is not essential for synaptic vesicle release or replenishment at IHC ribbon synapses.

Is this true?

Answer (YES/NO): YES